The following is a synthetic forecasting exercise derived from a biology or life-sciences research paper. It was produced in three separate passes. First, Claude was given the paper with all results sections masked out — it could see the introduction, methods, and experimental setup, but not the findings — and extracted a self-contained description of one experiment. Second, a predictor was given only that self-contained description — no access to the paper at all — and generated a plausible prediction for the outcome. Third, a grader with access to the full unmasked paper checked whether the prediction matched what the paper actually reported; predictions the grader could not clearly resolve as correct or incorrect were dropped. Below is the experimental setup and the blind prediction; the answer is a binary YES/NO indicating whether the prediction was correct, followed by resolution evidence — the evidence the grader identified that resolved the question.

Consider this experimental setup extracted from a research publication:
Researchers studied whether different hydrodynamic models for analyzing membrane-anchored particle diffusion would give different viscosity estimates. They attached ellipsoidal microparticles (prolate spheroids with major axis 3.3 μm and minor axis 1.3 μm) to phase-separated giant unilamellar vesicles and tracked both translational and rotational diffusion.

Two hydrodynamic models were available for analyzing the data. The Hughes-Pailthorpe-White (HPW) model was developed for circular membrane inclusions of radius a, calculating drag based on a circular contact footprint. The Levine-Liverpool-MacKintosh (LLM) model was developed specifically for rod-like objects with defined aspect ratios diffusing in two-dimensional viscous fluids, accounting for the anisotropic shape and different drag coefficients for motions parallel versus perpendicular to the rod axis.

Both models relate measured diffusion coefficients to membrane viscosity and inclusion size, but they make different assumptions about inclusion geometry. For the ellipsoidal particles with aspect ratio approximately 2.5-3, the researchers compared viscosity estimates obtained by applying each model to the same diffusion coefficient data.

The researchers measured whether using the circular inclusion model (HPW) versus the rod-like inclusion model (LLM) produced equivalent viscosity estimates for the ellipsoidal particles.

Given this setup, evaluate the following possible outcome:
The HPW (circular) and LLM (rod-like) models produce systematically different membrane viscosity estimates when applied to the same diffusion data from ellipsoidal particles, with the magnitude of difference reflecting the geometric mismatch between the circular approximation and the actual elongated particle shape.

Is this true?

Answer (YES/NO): NO